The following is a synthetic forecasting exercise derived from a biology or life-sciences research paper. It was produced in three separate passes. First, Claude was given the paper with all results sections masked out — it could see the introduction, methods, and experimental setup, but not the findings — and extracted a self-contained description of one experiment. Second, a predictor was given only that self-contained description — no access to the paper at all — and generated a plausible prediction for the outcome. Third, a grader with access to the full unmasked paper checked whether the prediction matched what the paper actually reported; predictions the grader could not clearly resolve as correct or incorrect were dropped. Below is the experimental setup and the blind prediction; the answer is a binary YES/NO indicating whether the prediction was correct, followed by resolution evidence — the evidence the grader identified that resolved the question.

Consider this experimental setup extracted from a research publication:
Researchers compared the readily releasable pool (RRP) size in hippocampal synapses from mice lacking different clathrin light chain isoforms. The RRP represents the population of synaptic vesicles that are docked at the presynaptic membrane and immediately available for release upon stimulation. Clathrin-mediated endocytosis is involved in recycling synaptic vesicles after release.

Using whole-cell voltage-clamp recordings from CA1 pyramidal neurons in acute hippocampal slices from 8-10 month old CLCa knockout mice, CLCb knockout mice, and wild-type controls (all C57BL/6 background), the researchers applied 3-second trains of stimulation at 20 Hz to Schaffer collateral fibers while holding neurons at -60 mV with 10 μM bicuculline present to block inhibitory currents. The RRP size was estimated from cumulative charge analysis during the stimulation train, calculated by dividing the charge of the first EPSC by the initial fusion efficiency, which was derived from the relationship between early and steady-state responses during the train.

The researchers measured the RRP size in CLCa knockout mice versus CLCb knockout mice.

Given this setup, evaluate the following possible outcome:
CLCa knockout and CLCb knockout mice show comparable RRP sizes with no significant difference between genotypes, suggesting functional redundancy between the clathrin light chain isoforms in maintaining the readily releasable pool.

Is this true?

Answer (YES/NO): NO